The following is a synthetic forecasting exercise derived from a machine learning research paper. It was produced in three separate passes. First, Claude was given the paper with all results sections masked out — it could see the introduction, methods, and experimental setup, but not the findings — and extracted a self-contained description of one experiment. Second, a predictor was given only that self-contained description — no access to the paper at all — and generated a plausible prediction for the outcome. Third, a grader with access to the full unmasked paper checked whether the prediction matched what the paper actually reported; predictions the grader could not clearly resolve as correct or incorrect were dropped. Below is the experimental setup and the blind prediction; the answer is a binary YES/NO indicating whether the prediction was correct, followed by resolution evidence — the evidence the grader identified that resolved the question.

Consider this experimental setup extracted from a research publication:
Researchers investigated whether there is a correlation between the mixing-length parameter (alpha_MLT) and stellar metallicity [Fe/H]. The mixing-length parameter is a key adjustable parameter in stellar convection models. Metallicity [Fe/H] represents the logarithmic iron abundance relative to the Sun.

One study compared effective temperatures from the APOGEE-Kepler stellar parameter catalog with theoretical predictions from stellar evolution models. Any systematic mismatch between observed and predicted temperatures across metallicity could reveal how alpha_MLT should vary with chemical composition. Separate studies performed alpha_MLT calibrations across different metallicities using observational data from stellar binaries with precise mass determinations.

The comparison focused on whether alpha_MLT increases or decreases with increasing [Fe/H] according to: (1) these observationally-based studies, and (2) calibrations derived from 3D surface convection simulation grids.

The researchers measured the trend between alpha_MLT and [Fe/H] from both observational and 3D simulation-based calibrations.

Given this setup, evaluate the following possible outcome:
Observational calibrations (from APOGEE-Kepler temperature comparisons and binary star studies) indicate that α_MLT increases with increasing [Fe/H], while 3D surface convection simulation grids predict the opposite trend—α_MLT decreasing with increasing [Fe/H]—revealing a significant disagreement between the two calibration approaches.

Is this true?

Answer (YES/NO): NO